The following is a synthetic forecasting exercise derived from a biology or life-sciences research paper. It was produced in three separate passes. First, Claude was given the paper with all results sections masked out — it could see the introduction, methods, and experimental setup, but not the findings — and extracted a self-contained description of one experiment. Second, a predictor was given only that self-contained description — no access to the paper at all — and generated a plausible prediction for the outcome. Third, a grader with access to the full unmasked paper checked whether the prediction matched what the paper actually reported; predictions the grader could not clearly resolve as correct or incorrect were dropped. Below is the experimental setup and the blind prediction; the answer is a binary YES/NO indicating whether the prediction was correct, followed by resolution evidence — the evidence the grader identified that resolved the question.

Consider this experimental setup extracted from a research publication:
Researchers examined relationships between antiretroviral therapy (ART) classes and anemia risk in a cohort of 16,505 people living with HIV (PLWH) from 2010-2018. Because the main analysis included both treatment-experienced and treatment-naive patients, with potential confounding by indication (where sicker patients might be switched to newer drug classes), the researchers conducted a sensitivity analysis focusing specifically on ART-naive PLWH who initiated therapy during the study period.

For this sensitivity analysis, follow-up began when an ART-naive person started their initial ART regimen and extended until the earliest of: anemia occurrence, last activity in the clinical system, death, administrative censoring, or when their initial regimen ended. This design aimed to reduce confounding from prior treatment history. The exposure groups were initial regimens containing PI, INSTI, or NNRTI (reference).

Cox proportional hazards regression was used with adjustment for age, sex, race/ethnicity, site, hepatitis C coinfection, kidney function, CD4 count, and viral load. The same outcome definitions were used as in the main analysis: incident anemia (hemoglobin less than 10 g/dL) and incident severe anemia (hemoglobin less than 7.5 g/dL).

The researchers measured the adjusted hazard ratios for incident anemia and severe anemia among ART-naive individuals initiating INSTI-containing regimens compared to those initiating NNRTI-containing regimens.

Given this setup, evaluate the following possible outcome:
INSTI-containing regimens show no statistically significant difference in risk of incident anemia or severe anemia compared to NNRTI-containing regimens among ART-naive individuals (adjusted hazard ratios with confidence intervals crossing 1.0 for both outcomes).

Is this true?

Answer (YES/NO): YES